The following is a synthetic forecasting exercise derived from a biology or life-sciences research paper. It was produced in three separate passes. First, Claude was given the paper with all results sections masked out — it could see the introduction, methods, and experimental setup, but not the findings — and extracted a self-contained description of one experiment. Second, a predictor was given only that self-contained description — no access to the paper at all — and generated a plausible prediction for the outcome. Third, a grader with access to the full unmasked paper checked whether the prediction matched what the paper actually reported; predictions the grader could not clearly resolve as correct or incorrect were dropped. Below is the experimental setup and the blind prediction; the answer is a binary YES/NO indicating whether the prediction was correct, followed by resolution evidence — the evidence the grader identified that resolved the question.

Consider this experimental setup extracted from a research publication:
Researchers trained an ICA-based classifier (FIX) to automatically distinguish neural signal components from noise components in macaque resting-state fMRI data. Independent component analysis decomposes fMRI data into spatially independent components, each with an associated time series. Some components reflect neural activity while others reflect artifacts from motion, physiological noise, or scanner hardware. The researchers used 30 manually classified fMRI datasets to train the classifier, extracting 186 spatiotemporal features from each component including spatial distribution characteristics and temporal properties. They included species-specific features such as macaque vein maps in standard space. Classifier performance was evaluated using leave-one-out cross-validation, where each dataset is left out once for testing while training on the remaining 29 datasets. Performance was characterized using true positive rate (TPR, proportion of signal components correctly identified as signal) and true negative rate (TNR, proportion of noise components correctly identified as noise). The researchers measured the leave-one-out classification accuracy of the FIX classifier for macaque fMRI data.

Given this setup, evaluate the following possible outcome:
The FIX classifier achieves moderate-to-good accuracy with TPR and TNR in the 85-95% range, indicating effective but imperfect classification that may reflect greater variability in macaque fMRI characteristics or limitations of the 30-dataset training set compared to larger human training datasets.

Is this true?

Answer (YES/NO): NO